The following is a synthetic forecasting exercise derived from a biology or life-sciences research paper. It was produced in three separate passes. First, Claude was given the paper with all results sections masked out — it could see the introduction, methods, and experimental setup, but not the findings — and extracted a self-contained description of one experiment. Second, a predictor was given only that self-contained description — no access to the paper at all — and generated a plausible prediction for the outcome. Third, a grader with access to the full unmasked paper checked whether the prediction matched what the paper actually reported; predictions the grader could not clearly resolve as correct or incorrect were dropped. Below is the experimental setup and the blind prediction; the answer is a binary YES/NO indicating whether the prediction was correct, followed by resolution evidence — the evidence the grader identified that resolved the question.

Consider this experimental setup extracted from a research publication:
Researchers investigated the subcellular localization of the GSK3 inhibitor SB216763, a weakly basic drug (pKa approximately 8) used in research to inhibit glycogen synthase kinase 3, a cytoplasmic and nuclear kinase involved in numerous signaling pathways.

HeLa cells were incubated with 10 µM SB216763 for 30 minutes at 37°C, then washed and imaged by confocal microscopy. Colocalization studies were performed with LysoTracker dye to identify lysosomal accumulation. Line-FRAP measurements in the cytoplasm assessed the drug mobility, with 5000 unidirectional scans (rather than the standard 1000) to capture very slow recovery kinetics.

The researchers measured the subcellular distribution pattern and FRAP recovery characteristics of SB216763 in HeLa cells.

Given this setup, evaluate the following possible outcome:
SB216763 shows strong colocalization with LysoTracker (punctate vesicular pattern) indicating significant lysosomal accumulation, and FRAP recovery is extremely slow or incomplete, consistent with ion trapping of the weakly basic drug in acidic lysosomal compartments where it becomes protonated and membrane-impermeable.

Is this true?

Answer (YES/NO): NO